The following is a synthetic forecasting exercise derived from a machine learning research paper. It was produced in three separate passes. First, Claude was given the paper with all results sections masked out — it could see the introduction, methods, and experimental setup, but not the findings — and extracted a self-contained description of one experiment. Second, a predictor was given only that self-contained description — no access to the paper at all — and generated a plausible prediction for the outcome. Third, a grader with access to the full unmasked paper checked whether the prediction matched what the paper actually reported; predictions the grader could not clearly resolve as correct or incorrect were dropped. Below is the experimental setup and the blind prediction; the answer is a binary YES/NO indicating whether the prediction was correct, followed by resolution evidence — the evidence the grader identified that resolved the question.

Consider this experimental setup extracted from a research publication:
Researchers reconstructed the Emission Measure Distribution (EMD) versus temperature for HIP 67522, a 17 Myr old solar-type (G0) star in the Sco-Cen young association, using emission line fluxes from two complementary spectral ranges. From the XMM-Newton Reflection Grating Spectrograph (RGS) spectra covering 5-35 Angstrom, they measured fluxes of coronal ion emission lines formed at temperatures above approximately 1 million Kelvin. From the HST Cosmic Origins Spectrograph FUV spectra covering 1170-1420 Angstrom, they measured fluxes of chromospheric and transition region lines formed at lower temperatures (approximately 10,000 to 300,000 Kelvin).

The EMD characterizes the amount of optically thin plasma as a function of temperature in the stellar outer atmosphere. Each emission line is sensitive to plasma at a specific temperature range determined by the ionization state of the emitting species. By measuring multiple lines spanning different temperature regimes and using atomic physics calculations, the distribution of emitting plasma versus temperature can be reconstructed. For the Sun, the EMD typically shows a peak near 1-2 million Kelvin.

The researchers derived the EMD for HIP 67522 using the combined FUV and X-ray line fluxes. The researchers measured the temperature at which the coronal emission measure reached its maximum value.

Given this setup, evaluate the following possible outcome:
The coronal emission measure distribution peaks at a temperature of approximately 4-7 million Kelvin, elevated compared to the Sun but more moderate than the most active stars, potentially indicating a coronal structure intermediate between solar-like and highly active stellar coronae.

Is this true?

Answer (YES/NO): NO